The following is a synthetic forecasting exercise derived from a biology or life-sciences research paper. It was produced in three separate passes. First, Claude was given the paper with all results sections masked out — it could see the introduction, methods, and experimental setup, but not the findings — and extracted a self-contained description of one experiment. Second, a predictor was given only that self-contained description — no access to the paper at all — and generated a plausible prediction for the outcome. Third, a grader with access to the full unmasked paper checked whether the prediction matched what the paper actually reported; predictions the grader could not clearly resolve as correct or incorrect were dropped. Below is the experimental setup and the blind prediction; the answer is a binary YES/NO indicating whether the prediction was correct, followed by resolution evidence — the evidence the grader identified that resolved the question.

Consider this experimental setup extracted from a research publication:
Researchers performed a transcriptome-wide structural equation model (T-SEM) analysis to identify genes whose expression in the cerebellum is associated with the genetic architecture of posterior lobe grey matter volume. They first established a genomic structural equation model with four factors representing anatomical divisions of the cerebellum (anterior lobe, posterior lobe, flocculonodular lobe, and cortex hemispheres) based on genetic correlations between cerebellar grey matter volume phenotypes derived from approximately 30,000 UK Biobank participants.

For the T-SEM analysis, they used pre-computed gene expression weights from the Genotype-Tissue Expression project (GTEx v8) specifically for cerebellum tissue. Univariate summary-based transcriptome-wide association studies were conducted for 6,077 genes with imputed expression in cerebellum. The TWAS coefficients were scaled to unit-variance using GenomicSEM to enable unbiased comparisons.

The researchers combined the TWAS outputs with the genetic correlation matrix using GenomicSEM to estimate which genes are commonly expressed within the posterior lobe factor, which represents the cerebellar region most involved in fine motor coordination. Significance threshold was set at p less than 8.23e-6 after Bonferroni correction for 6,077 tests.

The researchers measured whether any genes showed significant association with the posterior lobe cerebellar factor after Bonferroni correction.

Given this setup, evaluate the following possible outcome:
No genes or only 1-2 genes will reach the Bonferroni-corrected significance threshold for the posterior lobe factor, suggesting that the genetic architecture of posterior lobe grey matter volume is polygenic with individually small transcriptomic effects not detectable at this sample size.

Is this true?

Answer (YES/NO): NO